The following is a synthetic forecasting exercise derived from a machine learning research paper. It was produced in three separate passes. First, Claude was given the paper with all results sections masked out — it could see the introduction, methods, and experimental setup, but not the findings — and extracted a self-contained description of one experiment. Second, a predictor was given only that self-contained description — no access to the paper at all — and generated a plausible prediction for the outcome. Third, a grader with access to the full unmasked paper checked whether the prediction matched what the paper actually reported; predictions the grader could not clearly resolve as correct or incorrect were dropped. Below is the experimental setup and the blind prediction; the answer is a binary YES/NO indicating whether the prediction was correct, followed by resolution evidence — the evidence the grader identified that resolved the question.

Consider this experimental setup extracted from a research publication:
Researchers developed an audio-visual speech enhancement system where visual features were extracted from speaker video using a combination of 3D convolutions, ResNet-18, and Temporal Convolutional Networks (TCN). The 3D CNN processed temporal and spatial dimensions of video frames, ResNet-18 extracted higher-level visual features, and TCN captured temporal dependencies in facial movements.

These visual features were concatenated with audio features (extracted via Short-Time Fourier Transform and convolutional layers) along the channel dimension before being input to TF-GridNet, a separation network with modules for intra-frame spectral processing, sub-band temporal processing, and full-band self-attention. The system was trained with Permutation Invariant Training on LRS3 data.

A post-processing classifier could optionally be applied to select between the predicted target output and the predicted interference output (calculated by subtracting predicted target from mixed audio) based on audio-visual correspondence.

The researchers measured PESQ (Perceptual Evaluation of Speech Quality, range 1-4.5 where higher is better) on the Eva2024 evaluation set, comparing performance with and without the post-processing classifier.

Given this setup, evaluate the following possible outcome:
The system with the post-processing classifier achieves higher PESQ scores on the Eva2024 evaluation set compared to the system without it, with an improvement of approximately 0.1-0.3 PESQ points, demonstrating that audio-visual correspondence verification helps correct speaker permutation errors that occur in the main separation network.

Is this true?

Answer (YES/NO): NO